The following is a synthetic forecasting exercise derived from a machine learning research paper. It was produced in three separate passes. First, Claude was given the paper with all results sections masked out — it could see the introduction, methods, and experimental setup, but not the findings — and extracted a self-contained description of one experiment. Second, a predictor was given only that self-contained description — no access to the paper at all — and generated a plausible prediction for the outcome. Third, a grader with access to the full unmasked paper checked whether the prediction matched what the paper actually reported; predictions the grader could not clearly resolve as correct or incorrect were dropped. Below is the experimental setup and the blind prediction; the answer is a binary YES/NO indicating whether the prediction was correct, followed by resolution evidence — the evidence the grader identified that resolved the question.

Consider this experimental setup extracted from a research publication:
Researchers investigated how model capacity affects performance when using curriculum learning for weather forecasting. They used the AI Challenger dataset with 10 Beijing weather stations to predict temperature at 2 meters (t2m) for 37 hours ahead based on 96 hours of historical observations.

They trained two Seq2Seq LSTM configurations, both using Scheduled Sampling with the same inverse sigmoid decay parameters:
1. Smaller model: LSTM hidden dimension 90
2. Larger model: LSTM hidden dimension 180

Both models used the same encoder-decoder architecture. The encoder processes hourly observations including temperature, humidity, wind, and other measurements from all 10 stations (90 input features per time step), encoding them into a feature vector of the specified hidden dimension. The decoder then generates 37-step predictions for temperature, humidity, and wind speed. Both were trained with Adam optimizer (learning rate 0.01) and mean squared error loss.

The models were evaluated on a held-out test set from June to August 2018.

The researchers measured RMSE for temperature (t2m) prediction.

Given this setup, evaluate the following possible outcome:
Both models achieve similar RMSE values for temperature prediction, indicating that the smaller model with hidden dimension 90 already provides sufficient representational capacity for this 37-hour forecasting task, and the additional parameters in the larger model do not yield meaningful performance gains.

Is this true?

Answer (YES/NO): NO